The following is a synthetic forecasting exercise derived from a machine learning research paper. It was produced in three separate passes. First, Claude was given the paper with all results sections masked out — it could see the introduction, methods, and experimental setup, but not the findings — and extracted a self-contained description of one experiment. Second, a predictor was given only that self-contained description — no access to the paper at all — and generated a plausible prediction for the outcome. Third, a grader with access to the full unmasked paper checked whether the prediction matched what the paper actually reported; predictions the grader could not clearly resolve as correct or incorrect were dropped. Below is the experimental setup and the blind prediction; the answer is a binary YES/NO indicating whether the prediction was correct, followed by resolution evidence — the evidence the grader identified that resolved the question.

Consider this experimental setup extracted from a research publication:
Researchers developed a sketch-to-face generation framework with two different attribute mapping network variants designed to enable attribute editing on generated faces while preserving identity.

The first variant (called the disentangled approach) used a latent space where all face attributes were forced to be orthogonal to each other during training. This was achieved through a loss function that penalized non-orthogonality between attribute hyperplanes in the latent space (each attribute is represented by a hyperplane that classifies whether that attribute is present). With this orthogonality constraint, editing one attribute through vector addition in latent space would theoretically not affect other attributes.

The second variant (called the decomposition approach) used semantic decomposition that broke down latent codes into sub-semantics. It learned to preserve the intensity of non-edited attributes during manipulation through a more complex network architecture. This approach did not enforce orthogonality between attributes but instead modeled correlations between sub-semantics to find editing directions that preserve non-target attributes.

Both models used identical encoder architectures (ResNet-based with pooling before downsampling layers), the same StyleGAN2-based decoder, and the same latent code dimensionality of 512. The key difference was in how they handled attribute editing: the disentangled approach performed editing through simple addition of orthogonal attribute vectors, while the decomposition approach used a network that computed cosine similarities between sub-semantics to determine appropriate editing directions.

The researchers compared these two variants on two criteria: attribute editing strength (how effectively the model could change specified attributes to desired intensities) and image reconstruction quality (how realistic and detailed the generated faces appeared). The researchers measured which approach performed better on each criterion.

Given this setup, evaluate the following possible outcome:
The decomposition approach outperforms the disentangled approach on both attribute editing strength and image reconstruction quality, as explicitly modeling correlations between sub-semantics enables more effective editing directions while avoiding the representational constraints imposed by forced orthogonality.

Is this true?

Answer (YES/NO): NO